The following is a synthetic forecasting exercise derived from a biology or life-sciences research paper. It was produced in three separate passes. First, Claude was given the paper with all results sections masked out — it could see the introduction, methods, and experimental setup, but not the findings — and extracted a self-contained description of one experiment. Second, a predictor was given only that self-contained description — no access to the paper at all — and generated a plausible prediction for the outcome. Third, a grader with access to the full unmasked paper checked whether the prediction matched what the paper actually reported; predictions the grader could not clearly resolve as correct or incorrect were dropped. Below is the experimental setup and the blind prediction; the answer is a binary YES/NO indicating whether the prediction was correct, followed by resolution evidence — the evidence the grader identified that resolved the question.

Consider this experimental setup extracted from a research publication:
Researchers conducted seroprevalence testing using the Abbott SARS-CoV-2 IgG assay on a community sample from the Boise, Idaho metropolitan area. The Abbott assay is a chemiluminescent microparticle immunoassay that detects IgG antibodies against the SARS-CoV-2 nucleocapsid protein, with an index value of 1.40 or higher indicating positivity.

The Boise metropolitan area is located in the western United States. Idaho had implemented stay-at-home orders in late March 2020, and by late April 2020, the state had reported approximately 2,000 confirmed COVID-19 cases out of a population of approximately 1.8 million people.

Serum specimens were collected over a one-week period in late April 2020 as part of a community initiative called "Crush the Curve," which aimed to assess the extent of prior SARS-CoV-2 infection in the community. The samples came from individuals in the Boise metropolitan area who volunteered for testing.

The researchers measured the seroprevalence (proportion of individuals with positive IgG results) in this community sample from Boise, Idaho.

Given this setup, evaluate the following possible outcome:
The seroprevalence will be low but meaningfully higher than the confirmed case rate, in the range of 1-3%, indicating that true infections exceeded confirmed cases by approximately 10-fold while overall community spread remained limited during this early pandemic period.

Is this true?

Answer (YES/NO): YES